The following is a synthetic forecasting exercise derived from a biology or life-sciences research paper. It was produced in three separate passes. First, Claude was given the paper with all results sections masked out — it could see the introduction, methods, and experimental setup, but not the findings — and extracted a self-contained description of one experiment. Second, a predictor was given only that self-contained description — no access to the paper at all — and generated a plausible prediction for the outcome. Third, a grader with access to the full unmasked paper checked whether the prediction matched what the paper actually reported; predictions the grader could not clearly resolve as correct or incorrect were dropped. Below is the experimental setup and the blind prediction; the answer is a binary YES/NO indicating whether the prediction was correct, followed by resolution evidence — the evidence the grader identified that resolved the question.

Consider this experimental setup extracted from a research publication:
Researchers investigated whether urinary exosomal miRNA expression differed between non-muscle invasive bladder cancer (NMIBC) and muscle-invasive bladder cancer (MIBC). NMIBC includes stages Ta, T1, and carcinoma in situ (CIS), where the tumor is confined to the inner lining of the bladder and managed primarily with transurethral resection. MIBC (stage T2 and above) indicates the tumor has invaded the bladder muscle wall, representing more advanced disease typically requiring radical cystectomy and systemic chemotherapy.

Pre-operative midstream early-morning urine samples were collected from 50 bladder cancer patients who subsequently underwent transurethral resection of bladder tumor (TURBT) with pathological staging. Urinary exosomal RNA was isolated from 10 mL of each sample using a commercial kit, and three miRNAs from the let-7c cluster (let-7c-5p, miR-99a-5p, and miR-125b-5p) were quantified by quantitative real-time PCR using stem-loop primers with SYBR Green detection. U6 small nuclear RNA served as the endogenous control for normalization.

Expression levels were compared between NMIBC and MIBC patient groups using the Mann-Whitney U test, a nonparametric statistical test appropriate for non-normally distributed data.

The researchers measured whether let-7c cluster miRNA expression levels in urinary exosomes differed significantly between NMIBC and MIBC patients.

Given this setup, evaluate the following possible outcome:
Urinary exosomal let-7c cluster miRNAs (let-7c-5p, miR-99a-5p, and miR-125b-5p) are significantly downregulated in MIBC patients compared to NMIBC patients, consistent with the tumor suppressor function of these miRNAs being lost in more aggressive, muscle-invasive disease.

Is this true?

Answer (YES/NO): NO